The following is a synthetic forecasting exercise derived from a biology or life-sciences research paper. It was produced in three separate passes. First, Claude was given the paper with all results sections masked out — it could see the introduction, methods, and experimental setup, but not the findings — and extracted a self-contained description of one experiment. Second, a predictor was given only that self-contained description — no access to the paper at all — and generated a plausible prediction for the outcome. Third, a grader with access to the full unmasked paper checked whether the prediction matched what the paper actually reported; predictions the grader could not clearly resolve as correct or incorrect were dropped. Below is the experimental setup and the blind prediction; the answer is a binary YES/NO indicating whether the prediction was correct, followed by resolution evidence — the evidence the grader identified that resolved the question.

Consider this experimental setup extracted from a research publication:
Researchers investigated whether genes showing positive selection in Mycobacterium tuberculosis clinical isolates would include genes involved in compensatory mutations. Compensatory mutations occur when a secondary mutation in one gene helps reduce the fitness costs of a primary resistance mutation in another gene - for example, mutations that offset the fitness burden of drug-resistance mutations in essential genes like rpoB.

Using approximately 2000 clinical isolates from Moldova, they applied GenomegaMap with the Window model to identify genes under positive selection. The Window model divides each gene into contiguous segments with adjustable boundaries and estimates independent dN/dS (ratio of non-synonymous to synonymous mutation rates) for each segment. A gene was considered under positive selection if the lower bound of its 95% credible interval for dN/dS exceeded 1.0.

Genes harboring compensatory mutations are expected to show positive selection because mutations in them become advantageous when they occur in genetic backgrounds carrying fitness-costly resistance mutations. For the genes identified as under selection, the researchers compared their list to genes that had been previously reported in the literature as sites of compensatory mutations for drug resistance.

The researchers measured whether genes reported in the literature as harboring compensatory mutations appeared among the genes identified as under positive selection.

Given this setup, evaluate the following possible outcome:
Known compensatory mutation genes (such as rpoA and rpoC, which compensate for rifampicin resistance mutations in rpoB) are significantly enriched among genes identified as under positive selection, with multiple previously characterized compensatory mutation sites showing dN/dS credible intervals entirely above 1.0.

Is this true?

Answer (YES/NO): NO